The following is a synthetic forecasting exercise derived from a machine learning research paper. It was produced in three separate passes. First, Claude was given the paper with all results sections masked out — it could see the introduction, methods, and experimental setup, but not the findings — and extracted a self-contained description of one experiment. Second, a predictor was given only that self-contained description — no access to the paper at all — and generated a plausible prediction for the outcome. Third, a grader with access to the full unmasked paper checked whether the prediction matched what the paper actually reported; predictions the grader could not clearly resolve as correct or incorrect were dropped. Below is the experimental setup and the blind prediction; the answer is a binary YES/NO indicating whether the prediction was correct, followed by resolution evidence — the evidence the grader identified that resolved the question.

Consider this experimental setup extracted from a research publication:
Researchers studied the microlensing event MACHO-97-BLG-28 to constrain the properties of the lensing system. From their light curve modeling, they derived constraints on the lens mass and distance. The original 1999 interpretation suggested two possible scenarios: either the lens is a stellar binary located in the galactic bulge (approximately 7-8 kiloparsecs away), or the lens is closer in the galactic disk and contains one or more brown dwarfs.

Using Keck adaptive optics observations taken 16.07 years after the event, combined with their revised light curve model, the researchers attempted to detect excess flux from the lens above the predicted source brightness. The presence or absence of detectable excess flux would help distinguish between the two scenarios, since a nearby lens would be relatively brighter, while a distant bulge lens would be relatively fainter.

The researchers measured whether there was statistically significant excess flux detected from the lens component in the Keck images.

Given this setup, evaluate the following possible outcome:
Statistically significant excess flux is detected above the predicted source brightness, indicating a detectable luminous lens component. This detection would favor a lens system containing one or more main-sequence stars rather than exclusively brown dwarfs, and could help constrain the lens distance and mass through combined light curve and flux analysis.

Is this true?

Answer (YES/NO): NO